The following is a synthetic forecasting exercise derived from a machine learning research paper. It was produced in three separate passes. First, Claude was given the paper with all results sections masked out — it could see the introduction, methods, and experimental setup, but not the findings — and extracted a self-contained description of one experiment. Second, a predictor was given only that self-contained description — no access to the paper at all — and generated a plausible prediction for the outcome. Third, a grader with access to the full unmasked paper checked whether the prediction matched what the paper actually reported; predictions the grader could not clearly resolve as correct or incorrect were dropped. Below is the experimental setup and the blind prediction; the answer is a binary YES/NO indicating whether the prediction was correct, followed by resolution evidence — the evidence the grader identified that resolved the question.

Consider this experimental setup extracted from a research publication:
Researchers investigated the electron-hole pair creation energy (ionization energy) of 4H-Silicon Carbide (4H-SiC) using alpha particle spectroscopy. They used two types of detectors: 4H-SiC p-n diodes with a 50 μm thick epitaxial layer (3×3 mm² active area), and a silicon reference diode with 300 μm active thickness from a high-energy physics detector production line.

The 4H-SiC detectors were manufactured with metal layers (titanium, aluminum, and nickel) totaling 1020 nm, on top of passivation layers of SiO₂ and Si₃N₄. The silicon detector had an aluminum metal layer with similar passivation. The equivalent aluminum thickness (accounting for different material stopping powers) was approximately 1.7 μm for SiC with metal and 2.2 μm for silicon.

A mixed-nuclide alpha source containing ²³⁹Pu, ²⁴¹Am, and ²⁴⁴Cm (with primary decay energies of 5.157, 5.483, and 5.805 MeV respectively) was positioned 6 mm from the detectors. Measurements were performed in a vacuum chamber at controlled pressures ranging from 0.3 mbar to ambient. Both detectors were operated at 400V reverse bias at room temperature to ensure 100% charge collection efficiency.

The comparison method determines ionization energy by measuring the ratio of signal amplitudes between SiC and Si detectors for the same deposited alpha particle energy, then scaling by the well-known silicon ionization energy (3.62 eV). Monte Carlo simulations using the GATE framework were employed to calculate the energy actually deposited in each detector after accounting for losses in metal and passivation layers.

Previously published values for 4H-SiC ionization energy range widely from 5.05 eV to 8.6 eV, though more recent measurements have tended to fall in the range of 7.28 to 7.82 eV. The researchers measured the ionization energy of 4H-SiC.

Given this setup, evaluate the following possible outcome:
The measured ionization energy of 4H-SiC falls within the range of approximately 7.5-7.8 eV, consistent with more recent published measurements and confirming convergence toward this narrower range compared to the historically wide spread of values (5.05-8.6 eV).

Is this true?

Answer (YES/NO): NO